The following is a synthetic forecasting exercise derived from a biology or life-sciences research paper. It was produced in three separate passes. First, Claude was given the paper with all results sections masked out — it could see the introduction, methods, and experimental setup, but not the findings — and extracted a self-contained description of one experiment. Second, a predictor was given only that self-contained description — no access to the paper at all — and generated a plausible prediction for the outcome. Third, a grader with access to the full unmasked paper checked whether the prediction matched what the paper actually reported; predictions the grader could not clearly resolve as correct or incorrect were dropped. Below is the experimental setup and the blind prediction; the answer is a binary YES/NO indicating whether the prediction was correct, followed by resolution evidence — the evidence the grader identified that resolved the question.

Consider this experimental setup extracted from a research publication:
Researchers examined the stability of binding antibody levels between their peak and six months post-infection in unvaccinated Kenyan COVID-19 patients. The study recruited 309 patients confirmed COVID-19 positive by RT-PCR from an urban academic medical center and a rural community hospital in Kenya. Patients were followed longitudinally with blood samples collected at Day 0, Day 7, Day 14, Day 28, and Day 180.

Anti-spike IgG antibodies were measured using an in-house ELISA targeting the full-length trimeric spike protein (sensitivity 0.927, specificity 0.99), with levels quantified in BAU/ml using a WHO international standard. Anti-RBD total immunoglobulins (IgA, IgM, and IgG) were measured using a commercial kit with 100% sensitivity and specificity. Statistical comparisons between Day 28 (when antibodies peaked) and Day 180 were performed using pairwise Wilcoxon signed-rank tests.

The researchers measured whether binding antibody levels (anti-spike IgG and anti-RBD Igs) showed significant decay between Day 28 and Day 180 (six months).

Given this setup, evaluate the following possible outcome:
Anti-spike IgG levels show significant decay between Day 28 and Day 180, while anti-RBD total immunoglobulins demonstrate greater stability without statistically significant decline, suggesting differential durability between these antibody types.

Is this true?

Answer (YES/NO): NO